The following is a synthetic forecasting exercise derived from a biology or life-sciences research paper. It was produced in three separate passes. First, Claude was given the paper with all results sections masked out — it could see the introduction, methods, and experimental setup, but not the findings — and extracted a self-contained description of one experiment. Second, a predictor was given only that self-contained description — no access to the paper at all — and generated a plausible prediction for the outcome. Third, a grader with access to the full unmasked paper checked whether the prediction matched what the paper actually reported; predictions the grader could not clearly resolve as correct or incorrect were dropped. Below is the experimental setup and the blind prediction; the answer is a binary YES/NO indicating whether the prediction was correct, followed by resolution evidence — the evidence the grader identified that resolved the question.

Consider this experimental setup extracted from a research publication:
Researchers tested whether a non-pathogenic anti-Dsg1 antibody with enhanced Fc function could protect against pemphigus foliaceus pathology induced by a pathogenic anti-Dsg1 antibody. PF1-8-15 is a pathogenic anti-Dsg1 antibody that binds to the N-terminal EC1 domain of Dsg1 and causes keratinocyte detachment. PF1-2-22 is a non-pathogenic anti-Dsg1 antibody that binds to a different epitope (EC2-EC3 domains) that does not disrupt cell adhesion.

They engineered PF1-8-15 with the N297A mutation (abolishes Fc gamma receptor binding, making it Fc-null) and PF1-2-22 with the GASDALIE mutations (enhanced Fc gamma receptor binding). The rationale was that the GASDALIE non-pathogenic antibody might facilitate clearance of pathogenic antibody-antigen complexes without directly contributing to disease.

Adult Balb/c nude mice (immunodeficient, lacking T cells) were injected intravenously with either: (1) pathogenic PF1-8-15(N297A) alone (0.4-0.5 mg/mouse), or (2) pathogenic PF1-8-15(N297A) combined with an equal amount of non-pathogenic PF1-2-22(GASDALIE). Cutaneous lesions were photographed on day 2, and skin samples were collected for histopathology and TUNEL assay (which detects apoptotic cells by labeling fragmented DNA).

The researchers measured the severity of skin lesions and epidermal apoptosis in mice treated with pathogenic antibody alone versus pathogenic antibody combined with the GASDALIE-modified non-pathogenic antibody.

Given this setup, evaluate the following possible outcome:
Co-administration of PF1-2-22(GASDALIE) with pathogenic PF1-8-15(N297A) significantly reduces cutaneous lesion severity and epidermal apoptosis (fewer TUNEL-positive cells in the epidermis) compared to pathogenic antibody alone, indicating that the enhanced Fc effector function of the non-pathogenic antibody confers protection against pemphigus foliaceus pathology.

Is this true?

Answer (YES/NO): YES